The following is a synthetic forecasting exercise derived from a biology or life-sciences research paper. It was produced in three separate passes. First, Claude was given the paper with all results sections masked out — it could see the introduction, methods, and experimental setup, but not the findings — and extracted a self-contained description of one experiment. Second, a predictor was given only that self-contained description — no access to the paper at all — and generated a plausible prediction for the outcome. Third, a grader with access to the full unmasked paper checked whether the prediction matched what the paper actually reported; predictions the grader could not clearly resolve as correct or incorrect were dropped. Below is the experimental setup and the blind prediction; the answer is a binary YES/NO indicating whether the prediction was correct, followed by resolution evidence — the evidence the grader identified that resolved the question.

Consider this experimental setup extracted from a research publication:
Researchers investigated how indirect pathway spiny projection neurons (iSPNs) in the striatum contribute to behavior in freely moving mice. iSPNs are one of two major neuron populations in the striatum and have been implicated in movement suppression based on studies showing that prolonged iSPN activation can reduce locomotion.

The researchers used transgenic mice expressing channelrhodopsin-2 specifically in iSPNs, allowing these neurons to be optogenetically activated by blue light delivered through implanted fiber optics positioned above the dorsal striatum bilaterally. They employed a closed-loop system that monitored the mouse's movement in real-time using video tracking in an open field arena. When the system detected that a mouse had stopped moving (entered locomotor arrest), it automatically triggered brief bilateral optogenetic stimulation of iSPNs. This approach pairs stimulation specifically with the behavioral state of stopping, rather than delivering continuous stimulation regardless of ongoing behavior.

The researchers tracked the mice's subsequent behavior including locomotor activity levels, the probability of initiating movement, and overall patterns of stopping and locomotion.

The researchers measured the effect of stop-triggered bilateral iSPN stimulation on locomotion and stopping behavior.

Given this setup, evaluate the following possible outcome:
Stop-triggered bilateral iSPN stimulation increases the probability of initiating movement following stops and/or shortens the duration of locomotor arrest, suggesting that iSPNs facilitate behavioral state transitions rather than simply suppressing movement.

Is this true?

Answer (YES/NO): YES